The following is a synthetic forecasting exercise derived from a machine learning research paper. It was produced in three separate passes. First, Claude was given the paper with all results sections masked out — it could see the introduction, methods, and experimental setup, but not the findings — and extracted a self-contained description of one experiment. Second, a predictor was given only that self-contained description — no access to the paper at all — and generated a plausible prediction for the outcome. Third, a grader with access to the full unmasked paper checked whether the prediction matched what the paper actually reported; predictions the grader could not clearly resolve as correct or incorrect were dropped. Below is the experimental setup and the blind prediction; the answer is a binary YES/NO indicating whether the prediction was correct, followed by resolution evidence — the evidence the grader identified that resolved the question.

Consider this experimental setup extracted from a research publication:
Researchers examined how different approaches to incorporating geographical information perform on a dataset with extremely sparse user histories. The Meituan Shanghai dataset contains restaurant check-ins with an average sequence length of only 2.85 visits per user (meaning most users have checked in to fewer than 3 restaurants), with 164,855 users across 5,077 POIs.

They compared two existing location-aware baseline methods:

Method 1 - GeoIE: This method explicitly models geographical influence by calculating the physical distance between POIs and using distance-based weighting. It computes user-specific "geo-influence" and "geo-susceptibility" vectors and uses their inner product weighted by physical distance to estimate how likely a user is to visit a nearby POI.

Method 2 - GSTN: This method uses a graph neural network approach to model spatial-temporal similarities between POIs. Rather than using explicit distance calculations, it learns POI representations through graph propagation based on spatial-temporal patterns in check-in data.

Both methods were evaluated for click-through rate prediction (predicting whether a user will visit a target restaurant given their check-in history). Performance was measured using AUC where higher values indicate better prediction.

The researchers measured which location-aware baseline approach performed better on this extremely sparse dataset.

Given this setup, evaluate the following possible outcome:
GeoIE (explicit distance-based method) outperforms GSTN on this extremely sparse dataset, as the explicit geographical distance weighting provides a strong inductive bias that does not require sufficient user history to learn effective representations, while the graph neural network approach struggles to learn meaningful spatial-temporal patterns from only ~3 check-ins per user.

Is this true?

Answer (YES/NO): NO